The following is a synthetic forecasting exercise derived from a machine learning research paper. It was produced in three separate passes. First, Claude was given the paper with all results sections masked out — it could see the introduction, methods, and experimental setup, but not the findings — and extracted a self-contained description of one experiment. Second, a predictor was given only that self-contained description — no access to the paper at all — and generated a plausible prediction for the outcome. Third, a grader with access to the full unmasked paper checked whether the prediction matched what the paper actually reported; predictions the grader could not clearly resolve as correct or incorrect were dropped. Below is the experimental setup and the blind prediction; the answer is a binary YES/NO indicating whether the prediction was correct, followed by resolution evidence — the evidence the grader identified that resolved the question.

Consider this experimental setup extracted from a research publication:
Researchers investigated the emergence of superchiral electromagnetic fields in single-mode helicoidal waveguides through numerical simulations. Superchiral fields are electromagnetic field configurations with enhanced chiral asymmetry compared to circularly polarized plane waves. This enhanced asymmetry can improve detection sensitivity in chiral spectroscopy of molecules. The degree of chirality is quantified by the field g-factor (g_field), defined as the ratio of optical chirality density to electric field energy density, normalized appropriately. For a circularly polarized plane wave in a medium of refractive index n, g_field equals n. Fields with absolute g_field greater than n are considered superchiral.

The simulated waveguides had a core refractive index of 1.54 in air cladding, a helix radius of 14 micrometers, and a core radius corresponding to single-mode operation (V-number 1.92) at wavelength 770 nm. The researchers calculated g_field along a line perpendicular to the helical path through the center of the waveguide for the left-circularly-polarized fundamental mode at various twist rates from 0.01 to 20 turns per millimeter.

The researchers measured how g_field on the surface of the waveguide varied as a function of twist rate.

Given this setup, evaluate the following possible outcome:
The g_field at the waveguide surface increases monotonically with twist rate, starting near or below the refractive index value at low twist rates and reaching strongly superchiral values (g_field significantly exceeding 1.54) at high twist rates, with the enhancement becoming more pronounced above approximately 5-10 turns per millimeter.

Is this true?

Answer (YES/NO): NO